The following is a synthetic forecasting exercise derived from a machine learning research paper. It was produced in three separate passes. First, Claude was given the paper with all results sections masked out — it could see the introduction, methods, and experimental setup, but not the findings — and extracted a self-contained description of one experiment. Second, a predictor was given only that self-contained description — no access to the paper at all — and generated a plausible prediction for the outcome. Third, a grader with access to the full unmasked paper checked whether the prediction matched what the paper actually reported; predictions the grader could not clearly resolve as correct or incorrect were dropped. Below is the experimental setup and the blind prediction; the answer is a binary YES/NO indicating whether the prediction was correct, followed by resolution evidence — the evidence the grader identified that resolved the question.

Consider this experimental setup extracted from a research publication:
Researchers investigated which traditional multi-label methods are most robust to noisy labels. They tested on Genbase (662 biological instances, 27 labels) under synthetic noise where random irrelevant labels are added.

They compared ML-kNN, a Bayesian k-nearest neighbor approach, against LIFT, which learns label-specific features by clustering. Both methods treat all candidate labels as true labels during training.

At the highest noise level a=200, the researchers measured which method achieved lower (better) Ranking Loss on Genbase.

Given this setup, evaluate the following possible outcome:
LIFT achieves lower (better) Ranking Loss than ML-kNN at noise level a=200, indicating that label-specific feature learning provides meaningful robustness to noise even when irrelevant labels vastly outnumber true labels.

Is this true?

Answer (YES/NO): YES